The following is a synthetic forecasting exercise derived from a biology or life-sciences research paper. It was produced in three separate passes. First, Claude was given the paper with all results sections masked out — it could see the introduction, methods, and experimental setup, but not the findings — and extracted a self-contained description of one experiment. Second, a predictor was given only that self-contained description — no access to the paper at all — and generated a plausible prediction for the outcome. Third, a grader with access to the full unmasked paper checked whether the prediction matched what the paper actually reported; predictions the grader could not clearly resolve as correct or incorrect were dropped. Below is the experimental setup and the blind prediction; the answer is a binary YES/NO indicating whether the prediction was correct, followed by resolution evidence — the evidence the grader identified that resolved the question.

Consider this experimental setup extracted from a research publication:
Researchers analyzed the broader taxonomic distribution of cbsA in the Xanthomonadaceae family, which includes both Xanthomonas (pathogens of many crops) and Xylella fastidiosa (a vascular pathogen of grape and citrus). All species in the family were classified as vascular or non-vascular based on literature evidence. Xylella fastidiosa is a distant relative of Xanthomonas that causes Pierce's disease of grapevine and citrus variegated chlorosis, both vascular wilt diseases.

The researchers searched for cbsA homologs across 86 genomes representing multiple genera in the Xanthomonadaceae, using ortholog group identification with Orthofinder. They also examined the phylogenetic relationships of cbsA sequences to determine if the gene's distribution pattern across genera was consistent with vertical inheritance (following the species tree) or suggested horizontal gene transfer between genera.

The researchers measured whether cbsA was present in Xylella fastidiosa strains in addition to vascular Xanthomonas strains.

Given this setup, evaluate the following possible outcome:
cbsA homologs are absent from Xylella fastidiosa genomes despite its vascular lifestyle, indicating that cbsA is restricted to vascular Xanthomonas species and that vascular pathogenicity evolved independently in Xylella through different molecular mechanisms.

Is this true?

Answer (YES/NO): NO